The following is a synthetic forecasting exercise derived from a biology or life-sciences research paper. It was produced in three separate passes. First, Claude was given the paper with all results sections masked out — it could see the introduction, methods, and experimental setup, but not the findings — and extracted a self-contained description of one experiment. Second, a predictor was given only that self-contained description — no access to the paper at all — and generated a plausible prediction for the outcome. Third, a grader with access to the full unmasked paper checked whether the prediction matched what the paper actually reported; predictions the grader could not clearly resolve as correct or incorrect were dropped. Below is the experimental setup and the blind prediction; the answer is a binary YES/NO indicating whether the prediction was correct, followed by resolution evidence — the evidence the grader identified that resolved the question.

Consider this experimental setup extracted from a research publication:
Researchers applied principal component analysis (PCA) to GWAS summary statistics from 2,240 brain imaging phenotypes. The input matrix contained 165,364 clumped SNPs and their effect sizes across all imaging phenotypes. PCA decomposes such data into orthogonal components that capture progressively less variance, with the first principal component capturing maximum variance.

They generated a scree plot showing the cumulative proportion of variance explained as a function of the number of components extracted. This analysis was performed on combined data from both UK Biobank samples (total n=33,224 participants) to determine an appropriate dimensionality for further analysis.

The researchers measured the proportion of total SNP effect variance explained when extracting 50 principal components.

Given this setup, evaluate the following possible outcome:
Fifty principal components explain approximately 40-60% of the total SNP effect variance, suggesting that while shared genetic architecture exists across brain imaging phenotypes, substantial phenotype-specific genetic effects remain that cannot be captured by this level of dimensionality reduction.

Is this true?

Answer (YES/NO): NO